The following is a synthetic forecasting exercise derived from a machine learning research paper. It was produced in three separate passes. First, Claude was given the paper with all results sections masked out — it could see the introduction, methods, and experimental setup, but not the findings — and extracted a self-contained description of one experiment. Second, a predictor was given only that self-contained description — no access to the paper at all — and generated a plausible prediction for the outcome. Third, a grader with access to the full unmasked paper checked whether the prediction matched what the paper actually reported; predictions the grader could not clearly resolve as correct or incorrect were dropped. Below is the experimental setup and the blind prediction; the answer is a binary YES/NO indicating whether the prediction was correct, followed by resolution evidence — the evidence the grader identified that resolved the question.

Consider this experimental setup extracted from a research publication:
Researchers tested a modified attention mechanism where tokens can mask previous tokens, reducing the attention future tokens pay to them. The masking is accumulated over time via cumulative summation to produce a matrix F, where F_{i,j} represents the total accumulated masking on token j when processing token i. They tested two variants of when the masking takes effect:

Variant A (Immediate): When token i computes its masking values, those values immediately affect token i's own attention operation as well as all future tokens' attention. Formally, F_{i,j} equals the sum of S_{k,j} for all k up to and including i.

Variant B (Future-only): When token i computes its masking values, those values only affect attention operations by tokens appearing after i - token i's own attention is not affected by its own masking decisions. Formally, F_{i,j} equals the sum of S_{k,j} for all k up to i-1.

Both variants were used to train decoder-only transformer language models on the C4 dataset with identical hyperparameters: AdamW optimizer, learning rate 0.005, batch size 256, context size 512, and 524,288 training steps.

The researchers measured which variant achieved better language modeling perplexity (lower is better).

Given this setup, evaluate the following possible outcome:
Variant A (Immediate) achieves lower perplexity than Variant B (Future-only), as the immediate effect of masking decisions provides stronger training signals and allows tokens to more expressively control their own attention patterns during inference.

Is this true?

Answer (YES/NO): NO